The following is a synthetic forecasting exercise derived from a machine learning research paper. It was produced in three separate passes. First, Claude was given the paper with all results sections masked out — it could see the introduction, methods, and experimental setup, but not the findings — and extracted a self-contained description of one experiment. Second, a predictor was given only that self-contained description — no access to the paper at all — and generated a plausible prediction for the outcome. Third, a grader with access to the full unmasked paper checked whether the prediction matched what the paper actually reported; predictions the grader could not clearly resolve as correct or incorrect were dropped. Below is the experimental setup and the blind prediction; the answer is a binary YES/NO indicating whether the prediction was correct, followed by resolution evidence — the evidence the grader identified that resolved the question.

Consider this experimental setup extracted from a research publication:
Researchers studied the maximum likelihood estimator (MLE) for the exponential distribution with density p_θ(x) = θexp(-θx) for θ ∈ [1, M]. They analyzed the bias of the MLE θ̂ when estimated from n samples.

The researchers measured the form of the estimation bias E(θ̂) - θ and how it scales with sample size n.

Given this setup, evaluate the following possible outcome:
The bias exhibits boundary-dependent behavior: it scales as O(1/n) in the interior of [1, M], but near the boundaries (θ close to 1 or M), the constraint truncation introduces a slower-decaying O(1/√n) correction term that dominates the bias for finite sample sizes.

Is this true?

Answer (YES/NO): NO